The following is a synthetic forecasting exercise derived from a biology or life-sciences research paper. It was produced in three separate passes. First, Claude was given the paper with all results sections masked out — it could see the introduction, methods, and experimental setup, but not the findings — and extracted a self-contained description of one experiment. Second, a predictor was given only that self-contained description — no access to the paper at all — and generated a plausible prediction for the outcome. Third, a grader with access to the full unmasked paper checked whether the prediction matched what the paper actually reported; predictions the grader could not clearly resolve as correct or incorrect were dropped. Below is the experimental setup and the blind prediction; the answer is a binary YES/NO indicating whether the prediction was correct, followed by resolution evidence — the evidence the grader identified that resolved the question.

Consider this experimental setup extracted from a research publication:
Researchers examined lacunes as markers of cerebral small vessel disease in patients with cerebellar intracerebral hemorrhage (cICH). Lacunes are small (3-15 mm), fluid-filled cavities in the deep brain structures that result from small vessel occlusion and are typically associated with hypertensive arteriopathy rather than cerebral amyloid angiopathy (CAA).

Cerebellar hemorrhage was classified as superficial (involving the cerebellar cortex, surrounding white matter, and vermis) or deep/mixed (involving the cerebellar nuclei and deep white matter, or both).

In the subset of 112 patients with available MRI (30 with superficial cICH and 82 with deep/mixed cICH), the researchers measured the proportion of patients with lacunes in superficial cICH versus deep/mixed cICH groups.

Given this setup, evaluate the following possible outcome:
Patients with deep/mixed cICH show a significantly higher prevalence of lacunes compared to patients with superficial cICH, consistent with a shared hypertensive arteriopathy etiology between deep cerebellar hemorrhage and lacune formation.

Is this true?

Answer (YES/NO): YES